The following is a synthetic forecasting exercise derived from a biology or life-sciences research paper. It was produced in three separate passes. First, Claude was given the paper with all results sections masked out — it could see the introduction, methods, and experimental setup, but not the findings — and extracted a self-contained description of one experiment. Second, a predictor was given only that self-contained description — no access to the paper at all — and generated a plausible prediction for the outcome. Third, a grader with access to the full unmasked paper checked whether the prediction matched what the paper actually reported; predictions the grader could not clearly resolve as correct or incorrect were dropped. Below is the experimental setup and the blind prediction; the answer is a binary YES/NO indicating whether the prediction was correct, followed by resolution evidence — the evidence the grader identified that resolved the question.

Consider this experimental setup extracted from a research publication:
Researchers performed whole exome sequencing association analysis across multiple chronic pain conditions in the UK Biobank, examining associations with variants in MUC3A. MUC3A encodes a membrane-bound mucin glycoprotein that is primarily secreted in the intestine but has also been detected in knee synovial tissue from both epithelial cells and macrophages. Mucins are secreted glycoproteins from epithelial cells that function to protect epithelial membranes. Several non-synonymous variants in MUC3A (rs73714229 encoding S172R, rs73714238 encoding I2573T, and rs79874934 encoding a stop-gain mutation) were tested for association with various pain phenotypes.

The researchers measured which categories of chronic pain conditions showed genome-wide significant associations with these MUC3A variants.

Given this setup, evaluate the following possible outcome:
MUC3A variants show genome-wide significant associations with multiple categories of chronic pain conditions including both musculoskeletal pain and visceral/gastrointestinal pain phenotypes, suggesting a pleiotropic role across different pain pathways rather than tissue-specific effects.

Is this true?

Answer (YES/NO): NO